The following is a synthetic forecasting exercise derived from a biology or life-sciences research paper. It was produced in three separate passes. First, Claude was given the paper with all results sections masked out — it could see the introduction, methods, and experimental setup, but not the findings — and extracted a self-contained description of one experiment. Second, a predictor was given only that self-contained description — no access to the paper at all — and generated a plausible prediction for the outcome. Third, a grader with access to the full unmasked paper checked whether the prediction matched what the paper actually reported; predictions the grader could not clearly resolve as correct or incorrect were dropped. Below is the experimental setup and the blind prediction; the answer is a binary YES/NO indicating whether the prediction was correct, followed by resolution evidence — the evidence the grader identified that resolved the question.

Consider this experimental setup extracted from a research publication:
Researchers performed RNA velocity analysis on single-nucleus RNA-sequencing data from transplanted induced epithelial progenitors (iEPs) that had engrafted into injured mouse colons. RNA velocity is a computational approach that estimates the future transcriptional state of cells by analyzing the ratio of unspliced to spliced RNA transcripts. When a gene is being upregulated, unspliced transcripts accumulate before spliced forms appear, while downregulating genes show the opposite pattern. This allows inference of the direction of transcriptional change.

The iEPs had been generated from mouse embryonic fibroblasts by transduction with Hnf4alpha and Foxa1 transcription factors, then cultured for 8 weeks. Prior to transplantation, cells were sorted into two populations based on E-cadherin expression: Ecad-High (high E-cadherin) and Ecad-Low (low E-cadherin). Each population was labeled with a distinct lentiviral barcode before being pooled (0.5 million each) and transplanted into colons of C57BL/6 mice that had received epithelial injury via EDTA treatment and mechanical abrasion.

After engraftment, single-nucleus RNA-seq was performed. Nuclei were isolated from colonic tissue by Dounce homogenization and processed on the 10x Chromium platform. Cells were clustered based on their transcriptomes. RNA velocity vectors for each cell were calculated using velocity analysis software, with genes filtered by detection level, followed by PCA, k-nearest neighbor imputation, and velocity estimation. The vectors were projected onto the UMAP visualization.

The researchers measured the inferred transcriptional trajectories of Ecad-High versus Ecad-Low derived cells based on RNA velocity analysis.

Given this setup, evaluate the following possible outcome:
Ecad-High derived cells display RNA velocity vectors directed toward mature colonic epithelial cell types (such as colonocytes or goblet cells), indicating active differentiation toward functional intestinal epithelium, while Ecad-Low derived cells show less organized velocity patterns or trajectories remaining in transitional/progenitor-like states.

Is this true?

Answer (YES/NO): NO